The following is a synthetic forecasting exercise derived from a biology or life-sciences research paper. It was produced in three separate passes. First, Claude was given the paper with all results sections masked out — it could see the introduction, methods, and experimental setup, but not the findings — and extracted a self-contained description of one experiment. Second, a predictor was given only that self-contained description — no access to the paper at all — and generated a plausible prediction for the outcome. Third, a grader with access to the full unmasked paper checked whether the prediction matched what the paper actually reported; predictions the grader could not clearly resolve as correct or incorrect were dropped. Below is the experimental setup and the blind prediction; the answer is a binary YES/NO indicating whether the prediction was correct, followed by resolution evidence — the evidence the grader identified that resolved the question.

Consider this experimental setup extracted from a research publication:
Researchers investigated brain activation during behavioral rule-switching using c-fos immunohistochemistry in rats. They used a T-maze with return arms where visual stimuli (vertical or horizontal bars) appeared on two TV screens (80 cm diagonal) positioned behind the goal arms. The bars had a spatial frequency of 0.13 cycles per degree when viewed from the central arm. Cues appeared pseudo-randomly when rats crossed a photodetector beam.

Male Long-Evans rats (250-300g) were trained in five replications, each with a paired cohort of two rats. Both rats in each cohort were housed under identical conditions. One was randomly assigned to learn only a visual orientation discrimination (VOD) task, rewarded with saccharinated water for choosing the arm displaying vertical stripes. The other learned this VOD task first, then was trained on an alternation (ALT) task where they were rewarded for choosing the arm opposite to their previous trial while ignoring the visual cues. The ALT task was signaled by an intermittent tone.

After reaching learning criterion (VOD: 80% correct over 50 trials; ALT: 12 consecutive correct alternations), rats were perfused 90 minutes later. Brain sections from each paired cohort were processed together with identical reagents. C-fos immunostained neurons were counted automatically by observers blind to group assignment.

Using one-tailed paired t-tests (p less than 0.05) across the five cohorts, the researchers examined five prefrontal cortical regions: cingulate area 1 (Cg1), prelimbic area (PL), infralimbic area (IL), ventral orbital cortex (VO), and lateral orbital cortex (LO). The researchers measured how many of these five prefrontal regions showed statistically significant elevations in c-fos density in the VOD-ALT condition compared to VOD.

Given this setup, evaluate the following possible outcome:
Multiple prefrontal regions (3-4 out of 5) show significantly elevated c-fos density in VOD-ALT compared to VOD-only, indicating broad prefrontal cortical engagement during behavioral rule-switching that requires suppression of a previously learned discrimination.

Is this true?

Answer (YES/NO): YES